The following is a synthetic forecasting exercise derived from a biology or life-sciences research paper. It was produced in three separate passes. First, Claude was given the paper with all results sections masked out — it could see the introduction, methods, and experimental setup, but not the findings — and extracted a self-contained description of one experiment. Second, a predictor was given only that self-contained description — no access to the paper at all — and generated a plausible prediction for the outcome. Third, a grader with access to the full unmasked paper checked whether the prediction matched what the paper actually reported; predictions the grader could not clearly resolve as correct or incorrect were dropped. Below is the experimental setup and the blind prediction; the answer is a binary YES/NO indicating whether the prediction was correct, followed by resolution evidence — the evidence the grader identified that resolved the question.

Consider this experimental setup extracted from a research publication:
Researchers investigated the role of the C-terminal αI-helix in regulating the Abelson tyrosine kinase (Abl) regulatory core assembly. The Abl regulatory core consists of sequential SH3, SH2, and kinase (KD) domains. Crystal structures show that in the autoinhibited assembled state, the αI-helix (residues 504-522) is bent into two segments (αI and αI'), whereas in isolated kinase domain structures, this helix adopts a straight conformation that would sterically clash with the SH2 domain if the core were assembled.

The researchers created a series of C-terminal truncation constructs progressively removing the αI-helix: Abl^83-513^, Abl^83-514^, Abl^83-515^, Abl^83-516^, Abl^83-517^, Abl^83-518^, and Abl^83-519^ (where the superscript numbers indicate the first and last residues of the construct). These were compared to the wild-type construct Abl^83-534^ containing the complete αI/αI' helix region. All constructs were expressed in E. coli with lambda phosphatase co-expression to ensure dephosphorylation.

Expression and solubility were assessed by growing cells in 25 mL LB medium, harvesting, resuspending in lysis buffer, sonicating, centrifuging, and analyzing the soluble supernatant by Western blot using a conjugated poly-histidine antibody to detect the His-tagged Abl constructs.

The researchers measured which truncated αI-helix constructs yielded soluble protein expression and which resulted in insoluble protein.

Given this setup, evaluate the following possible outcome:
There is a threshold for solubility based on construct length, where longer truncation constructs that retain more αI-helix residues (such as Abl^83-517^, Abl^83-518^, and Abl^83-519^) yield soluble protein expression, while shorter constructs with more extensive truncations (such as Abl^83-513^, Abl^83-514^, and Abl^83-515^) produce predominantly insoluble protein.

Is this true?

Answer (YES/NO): NO